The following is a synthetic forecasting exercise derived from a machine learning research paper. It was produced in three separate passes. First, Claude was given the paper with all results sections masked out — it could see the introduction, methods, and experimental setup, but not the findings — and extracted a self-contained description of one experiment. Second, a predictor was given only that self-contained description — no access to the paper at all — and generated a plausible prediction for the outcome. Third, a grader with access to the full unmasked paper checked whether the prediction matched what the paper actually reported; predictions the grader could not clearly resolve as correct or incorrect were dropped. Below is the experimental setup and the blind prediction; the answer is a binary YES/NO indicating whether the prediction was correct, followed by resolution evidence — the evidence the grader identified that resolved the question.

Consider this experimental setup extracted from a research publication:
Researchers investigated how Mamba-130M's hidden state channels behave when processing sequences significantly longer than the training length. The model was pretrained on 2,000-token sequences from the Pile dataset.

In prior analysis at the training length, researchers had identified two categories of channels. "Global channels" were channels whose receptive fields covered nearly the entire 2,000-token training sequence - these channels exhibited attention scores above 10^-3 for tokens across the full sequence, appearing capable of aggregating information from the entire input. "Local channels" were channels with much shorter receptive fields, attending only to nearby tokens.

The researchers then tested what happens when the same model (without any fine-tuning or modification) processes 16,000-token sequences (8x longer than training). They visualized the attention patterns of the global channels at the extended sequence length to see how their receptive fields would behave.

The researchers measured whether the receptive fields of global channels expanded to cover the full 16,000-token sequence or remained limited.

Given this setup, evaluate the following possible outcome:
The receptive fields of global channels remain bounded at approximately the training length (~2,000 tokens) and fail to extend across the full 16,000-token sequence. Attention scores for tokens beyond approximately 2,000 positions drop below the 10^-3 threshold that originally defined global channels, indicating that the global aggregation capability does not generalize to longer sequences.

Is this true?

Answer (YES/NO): YES